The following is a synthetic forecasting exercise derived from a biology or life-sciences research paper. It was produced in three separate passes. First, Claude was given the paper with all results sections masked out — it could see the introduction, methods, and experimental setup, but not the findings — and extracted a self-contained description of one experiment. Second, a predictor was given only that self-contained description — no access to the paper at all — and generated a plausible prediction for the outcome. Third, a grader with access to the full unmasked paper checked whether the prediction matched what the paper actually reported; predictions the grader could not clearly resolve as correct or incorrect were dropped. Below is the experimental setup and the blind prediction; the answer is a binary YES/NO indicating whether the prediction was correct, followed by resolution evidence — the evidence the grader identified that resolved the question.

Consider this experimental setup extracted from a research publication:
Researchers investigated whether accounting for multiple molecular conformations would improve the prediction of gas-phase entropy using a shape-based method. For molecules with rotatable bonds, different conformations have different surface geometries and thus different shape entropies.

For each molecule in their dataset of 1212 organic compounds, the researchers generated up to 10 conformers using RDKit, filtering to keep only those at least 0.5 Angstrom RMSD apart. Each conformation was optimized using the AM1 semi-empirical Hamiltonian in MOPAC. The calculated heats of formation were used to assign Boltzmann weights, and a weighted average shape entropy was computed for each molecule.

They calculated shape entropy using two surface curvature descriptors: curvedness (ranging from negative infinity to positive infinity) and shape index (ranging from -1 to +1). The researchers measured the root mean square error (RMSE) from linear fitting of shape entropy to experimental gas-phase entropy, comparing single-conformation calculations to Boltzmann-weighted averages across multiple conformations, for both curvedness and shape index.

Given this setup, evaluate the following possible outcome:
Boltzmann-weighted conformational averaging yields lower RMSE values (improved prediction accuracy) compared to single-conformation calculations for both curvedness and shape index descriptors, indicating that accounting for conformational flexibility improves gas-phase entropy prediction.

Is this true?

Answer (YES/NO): NO